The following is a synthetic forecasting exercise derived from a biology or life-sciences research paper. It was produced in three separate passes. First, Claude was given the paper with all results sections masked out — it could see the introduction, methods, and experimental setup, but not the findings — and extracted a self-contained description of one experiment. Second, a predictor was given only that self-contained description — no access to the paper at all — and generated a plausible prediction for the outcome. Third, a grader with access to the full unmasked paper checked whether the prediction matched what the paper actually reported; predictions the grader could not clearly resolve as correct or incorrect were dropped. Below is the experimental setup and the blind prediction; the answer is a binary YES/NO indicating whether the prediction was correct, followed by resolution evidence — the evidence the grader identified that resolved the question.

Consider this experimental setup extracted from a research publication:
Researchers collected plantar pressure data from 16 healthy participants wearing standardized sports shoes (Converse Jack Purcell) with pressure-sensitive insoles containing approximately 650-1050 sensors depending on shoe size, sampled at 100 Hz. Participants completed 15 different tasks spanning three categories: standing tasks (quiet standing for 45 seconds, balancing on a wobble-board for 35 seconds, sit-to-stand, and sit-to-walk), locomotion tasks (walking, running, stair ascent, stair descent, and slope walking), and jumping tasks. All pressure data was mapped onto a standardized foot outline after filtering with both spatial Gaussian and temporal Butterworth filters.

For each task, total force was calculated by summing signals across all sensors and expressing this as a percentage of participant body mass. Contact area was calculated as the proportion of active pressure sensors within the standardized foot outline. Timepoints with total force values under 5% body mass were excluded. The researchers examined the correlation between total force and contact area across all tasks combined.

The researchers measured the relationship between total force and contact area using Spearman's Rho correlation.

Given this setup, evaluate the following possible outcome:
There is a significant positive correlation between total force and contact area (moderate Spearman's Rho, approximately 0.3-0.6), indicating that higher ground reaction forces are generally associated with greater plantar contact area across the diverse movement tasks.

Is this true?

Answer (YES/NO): YES